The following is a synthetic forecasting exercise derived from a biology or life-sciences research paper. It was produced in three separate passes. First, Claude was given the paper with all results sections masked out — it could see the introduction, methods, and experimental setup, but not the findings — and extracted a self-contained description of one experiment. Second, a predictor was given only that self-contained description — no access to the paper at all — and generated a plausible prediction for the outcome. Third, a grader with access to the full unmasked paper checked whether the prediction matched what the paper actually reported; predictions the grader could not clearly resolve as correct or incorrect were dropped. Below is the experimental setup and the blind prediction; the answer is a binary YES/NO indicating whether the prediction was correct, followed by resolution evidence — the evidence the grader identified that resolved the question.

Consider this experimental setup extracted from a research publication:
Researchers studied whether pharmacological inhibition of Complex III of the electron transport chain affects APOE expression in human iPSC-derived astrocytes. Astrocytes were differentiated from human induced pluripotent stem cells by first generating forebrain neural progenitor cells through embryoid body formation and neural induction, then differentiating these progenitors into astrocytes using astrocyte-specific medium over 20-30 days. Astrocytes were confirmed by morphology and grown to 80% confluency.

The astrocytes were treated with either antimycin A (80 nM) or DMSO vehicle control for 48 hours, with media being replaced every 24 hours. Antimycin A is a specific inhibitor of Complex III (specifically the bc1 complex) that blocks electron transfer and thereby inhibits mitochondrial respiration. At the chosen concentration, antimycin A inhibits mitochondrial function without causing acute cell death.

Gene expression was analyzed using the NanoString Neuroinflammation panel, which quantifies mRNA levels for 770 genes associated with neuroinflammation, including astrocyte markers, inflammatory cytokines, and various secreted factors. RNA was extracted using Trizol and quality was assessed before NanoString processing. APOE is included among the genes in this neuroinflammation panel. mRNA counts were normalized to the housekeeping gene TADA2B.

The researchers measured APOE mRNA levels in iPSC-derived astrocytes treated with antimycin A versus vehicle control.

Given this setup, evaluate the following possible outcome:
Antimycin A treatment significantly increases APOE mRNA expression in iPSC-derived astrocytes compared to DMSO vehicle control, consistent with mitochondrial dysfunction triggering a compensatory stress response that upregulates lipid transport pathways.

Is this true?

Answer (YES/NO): YES